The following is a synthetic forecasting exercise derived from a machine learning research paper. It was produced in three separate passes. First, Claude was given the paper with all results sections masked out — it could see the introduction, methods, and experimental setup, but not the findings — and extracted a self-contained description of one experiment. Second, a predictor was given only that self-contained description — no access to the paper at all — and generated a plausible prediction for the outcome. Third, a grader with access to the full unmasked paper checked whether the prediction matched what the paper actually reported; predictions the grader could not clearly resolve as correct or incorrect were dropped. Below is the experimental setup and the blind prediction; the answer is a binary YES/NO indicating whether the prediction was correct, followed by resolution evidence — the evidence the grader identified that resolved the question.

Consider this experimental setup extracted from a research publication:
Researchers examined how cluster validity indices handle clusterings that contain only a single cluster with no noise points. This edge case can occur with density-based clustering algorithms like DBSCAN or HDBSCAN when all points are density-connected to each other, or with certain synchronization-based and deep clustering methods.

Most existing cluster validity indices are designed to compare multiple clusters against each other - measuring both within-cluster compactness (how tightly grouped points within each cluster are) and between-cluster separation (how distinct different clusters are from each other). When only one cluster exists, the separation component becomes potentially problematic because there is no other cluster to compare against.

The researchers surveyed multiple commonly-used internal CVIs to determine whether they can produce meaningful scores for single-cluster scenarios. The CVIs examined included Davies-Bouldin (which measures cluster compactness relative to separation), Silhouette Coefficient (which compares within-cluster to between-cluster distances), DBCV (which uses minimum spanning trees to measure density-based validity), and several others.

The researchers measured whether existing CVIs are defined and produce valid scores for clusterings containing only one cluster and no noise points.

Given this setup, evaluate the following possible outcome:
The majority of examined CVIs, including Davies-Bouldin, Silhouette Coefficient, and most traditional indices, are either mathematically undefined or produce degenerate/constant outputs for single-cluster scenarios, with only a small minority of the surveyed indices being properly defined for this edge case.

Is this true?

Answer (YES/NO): NO